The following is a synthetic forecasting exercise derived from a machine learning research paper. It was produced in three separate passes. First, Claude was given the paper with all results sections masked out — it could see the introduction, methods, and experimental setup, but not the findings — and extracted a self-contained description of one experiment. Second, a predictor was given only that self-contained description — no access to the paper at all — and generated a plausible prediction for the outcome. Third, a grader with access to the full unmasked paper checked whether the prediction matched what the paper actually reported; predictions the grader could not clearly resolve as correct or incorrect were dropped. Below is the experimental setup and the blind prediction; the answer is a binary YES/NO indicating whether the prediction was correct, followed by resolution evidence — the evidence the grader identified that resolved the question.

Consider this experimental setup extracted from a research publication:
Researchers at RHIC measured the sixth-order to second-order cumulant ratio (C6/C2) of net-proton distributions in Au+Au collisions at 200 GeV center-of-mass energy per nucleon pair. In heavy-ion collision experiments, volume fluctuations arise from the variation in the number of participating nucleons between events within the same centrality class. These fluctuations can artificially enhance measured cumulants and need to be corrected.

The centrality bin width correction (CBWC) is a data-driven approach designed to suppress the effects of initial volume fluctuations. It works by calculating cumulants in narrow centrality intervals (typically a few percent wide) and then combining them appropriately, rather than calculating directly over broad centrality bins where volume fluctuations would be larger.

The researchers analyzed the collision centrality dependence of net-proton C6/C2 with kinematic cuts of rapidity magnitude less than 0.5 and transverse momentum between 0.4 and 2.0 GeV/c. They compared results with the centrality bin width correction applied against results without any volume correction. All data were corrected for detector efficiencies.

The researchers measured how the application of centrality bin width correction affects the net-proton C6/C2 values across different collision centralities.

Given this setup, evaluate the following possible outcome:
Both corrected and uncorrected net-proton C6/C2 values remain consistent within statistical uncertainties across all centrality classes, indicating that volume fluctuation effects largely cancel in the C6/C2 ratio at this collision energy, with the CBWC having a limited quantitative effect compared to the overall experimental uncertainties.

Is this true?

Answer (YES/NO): NO